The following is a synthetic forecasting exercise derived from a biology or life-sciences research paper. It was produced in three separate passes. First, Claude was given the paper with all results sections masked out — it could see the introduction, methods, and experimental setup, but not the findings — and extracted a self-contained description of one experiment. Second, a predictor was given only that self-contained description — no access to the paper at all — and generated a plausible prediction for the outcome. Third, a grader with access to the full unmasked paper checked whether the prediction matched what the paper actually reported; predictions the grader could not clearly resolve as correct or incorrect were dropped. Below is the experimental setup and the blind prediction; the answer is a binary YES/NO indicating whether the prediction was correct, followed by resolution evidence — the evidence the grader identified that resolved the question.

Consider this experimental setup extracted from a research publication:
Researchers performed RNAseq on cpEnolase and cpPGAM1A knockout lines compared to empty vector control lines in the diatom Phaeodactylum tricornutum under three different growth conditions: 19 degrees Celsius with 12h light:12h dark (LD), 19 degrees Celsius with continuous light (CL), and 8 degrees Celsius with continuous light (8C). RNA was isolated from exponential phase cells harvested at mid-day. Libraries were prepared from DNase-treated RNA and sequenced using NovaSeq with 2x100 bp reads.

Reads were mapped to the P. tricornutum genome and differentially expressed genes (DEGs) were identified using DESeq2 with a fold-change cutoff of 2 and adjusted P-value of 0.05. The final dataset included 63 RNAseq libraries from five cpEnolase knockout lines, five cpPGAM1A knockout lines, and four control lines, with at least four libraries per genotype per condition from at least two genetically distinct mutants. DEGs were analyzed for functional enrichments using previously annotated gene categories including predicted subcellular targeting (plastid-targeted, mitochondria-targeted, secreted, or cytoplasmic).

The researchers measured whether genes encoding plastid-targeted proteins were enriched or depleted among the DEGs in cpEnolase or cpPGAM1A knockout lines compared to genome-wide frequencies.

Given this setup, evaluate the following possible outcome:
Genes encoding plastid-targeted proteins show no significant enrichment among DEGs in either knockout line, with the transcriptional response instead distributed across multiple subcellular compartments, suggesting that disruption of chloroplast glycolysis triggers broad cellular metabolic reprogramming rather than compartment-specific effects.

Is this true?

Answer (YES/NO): NO